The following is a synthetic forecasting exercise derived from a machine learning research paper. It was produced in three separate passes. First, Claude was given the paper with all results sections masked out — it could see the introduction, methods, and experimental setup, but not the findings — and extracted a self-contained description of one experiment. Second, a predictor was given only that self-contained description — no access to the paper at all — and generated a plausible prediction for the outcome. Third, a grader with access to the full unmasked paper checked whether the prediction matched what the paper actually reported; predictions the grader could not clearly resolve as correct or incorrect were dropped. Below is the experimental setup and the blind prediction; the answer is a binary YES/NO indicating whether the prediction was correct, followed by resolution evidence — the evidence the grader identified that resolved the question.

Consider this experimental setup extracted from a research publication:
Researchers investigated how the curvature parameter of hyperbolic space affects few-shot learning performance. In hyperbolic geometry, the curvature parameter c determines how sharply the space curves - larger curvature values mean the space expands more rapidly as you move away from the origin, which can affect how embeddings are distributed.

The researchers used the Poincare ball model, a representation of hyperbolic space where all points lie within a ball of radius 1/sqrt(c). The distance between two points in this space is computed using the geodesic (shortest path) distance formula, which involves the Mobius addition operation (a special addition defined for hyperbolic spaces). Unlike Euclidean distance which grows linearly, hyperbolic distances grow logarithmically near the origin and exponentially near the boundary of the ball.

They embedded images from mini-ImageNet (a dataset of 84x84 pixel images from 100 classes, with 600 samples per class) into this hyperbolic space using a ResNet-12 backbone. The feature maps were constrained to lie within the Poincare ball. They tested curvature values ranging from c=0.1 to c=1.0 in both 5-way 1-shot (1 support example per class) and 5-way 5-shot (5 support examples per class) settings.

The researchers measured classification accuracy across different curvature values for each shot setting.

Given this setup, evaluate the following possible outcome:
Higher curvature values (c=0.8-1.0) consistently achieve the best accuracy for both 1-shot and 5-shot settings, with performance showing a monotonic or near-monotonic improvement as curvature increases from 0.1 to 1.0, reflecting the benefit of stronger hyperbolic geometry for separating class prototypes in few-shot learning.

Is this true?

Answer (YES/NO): NO